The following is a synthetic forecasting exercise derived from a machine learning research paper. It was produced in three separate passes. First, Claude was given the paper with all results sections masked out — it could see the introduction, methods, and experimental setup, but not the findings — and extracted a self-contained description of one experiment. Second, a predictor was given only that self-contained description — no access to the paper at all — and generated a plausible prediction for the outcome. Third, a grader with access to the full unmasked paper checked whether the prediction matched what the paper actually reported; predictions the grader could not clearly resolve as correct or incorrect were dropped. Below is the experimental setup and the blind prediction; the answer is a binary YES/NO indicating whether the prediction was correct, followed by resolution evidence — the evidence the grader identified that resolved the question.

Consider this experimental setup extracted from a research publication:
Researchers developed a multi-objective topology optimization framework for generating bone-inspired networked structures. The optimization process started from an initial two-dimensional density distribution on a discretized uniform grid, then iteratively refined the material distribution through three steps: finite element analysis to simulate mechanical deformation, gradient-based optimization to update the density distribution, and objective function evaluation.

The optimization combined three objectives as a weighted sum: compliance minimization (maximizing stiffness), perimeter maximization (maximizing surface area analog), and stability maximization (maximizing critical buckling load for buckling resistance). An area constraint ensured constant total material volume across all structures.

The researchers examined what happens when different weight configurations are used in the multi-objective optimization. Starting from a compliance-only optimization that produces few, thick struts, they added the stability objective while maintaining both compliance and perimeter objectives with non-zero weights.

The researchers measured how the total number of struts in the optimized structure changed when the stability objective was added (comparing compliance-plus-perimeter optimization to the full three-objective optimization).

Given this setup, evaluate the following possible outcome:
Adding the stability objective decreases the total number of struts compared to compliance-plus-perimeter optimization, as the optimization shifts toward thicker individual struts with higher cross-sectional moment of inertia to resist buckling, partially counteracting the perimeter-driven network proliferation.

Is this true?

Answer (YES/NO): NO